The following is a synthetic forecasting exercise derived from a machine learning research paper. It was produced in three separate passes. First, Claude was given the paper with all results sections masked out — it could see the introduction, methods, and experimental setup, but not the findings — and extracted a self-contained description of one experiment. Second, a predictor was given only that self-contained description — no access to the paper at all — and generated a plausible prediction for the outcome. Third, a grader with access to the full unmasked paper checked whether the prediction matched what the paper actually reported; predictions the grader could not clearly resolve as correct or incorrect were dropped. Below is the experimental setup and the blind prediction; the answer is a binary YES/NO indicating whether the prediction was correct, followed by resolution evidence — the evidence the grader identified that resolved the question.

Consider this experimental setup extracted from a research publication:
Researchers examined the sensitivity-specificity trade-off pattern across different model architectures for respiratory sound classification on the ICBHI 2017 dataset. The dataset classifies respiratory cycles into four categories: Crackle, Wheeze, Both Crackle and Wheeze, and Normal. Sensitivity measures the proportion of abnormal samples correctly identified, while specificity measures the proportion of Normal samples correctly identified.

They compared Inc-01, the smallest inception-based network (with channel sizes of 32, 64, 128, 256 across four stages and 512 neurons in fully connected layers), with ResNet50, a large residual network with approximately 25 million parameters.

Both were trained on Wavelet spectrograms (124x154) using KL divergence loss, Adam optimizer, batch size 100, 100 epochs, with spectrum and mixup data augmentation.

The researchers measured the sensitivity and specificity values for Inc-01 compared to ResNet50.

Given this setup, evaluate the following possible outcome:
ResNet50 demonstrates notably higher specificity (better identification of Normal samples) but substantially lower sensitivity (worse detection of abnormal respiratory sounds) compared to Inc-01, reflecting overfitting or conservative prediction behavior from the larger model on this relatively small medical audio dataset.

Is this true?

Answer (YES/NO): YES